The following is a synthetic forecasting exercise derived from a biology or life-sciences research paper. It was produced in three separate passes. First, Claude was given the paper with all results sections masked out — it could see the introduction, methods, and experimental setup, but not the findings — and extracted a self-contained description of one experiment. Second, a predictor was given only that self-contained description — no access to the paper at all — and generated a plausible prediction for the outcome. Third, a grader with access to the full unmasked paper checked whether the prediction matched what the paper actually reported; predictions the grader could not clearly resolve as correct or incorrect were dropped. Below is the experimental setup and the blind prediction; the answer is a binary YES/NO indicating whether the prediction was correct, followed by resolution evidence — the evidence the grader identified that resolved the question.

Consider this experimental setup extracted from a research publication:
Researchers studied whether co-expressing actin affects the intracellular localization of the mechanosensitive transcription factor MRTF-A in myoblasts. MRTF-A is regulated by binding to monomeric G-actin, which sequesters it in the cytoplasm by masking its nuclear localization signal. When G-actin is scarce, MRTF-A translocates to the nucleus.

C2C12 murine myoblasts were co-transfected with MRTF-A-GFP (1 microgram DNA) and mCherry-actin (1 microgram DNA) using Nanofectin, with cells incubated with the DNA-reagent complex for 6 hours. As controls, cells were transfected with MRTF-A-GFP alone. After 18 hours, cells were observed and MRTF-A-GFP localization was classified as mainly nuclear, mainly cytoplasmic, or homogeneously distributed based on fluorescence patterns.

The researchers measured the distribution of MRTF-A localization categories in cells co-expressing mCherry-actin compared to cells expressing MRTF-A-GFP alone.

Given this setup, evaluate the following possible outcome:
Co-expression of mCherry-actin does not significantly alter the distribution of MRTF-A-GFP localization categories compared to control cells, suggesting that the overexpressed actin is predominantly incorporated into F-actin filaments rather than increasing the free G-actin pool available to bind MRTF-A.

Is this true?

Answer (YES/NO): NO